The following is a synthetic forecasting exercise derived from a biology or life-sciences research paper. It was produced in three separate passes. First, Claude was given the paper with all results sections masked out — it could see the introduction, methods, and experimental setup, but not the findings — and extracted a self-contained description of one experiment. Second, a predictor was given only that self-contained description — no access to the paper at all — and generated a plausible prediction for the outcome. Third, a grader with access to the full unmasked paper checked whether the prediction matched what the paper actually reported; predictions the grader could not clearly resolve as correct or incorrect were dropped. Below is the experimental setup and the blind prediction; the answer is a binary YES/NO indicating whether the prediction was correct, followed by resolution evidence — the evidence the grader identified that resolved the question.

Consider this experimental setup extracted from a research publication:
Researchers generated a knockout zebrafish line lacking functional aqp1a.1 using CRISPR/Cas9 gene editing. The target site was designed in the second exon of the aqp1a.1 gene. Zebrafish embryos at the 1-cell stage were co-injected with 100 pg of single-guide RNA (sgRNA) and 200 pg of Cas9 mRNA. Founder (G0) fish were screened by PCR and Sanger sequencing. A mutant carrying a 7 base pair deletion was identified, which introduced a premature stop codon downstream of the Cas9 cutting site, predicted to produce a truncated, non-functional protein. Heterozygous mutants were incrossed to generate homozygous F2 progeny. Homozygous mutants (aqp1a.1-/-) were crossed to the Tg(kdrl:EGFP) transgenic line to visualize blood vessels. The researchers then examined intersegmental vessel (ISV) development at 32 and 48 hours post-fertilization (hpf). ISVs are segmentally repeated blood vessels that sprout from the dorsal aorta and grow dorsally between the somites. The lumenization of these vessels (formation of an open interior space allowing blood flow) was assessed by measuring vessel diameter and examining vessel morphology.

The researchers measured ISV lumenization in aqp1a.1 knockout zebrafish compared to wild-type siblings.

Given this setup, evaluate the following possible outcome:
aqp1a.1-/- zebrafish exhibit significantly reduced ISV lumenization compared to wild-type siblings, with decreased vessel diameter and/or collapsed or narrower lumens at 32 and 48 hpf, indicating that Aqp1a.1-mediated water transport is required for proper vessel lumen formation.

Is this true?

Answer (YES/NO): YES